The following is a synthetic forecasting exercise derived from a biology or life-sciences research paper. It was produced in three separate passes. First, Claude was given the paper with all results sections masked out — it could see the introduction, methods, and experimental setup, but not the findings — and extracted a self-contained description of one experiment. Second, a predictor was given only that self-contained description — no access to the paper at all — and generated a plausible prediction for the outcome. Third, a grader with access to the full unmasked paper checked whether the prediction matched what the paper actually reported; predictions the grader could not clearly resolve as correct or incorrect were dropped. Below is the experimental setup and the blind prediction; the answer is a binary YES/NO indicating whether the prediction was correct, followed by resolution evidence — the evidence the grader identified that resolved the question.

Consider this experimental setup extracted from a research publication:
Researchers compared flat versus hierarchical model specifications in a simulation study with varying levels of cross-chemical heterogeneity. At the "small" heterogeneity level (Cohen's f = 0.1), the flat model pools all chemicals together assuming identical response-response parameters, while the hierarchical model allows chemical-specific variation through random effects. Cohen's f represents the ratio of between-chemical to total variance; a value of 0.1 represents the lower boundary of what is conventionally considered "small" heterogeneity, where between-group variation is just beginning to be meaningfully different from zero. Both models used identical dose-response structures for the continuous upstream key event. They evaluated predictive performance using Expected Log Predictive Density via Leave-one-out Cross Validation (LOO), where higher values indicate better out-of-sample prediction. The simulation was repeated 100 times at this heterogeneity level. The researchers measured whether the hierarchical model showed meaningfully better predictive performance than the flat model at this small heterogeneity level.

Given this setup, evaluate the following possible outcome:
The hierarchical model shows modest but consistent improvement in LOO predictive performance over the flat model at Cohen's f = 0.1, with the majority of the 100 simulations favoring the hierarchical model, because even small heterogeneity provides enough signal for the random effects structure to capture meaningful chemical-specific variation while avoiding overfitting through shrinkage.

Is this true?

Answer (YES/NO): NO